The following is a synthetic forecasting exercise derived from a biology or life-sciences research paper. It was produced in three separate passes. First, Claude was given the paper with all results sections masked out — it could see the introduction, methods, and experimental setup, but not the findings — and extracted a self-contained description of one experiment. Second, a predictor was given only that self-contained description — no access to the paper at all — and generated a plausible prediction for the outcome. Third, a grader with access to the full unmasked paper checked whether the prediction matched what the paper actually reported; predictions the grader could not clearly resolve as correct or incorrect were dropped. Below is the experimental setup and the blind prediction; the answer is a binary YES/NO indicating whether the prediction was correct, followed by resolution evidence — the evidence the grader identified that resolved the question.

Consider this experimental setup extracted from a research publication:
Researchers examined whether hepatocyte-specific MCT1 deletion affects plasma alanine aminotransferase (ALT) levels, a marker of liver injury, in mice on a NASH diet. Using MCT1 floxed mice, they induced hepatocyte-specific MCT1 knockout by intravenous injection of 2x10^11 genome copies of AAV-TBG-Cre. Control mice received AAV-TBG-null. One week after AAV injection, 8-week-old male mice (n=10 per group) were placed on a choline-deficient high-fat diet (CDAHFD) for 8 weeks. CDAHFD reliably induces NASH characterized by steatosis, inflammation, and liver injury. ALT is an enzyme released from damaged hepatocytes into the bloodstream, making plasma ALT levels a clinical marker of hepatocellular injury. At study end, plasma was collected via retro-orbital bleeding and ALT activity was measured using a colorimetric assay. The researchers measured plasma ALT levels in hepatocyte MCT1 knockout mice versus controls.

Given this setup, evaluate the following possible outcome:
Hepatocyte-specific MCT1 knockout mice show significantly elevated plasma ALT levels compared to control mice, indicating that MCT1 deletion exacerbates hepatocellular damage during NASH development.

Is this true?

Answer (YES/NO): NO